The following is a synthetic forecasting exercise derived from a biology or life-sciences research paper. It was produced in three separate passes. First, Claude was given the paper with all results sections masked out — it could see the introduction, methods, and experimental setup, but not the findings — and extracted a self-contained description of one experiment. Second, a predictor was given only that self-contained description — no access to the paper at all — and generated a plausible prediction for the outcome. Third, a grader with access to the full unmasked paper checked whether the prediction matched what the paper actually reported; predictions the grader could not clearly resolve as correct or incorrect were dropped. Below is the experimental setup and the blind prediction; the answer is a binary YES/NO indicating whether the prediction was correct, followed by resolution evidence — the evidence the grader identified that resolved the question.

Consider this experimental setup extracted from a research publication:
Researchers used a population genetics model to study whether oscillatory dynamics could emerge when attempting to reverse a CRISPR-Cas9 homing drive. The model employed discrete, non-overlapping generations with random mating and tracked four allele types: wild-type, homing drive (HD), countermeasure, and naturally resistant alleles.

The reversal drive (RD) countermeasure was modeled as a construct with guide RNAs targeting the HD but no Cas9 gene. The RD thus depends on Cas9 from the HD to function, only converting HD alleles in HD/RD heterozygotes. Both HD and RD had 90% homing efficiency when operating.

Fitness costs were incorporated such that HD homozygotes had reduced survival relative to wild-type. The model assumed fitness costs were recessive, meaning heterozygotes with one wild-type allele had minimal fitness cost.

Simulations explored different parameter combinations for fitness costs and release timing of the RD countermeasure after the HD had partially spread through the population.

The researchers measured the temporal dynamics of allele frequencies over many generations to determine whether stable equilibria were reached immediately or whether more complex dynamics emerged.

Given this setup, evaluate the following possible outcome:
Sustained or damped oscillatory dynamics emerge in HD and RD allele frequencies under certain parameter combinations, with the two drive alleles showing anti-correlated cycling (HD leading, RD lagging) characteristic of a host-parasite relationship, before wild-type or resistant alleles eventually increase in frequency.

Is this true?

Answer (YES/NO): NO